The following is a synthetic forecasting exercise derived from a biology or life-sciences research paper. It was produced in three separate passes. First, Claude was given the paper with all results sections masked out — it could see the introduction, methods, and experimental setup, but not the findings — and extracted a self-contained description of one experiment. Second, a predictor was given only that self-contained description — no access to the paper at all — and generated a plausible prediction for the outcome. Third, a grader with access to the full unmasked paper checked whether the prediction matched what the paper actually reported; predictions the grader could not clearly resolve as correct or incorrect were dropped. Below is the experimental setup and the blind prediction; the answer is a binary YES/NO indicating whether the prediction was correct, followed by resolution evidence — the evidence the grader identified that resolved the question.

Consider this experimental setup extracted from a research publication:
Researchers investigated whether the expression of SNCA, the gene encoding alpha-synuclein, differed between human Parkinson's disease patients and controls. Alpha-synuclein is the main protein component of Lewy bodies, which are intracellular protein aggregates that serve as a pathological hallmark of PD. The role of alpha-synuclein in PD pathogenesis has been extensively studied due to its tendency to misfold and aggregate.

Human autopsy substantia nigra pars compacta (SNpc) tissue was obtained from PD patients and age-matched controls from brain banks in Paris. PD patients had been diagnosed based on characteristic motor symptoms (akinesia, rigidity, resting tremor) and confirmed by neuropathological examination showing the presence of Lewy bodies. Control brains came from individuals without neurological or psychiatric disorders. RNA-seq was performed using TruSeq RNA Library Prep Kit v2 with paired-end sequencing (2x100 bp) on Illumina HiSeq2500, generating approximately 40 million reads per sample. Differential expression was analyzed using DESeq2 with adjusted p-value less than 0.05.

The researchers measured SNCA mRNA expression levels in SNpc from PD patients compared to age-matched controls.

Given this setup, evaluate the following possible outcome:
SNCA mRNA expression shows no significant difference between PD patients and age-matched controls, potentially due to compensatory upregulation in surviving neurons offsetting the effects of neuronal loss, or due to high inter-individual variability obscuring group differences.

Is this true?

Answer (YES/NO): NO